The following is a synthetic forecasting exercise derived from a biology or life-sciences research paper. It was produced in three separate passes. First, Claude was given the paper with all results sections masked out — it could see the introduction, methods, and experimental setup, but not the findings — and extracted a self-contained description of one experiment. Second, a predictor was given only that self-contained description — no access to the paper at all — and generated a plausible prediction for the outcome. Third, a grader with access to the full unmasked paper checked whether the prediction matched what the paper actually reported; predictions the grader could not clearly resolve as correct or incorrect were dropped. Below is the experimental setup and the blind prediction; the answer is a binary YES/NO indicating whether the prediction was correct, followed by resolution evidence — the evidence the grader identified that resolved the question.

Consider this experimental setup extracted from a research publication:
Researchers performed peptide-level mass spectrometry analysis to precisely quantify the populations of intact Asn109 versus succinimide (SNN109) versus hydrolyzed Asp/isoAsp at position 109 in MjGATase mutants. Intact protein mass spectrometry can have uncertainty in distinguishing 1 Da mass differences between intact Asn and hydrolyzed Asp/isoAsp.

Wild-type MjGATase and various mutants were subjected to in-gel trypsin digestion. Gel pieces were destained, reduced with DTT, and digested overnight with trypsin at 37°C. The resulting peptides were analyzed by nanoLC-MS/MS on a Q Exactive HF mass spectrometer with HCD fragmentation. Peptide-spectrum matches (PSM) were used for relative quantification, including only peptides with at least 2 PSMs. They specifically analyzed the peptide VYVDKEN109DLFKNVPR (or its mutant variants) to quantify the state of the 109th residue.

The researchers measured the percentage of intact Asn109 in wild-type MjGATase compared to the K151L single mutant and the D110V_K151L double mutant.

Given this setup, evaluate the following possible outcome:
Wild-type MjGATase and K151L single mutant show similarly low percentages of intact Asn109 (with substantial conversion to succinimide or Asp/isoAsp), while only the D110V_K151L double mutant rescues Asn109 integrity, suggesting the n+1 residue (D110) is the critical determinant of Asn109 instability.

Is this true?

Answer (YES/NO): NO